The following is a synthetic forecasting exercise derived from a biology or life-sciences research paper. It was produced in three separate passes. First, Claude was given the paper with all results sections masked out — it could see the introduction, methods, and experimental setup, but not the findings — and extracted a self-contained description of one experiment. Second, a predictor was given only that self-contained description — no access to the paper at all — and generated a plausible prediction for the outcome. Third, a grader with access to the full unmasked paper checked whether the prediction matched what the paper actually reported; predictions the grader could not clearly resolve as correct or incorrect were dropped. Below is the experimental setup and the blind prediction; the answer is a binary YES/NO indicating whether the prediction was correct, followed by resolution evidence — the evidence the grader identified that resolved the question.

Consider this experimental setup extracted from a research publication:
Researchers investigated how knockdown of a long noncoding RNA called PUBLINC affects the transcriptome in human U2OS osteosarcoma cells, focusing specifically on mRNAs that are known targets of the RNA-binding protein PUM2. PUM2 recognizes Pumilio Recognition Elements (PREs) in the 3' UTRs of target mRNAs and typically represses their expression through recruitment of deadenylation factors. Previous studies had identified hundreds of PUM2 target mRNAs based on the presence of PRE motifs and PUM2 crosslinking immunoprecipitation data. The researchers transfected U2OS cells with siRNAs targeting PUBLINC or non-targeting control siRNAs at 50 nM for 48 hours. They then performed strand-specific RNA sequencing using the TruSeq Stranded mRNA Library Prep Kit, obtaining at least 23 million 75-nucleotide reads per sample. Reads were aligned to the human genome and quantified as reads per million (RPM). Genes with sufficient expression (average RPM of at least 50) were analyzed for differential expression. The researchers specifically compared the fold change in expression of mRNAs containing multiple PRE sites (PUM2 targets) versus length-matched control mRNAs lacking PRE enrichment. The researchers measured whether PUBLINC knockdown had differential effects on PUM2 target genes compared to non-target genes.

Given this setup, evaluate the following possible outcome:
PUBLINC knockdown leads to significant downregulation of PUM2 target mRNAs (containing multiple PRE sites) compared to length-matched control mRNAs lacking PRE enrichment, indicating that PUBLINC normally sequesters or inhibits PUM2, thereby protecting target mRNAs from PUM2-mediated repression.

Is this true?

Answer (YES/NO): YES